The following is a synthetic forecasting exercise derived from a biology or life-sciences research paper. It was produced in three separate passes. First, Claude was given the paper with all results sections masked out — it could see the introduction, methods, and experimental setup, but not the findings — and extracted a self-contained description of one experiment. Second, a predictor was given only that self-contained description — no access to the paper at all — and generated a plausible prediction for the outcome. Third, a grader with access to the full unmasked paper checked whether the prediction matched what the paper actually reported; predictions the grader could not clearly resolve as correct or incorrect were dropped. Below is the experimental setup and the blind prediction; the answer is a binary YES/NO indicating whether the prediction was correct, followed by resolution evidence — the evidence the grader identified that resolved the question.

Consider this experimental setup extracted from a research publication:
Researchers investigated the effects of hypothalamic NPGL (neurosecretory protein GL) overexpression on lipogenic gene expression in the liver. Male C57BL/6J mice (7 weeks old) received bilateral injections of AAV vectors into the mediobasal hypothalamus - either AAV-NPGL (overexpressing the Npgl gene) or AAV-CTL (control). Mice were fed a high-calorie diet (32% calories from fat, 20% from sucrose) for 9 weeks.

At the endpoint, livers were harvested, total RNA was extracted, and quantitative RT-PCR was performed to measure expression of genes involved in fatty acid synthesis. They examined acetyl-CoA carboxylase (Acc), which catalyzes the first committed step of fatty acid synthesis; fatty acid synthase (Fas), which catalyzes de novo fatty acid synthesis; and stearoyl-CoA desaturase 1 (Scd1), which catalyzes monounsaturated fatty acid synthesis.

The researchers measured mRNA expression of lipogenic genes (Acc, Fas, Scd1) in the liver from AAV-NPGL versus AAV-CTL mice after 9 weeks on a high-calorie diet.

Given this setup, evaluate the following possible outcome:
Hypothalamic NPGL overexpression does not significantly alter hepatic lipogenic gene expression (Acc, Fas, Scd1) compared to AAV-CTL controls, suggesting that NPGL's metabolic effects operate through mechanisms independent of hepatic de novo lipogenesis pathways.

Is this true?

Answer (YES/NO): YES